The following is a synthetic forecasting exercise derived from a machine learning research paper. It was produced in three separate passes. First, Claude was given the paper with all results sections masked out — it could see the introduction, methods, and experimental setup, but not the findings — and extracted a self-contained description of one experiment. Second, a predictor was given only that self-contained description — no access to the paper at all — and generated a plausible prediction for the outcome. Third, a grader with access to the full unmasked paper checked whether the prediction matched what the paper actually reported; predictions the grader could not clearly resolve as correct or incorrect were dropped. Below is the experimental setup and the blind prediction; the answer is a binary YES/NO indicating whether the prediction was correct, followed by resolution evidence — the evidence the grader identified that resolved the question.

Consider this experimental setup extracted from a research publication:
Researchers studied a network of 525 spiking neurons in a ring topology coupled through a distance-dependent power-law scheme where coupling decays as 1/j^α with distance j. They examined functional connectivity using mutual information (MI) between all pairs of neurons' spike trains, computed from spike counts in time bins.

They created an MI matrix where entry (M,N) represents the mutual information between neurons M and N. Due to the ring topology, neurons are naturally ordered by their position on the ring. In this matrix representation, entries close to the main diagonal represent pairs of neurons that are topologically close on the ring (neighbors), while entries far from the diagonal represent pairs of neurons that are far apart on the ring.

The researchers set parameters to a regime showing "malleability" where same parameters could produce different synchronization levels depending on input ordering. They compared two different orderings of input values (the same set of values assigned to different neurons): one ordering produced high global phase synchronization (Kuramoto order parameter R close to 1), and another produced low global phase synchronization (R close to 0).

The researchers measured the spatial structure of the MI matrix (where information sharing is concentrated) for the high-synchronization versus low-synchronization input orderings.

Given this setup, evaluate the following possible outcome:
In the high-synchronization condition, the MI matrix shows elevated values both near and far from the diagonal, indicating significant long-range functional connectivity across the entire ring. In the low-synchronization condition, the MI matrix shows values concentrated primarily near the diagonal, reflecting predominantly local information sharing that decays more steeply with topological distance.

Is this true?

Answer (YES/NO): YES